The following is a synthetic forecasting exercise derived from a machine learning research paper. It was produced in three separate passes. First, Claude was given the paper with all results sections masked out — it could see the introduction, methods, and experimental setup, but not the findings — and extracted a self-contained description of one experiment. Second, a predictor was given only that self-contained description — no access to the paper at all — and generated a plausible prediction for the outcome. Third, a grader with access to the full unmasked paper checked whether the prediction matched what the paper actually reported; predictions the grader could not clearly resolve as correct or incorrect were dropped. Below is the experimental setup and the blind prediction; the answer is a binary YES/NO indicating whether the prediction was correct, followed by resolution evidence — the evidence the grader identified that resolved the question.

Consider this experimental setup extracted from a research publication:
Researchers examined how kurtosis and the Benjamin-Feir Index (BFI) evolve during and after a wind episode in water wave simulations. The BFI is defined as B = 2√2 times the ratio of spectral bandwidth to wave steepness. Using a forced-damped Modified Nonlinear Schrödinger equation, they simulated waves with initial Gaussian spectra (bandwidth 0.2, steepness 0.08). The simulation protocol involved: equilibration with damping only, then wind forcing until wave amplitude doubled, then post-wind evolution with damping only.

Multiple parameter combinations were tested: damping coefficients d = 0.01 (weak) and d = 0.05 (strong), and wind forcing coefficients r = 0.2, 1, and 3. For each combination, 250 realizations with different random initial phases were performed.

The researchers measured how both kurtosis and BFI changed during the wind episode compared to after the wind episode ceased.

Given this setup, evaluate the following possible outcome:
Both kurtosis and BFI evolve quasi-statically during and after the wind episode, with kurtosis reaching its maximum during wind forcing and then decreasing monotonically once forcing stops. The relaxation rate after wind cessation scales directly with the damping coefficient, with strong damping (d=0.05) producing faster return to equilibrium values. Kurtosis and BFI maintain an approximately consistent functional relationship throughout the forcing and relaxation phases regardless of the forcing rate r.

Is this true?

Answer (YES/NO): NO